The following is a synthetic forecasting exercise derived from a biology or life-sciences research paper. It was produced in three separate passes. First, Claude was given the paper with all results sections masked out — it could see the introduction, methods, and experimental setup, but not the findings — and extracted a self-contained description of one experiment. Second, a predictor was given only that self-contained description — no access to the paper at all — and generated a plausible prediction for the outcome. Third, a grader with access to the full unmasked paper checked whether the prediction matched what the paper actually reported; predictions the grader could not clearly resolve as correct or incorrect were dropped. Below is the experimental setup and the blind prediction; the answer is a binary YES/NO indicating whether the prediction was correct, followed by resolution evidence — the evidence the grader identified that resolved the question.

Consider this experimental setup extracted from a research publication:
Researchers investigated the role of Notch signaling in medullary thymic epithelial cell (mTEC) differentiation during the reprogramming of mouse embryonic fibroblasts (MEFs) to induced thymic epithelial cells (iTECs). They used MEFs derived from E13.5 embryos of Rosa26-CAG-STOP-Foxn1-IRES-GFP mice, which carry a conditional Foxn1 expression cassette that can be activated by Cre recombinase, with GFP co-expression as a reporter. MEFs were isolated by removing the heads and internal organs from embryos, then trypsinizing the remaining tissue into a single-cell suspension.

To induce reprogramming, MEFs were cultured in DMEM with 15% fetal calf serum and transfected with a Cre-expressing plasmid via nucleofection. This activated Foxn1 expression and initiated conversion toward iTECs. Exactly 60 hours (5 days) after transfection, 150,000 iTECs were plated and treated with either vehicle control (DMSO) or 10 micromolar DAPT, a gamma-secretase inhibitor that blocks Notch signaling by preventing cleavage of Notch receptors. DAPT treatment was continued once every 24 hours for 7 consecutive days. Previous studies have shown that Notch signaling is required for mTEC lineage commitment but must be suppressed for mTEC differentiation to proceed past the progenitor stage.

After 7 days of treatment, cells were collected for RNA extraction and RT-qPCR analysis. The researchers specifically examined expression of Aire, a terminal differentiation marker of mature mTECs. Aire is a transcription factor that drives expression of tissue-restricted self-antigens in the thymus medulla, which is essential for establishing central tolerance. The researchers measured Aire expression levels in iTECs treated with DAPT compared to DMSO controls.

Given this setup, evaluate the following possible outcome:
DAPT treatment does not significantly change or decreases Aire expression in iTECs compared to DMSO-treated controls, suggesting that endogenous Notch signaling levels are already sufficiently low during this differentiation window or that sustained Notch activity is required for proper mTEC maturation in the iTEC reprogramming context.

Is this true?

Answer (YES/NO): NO